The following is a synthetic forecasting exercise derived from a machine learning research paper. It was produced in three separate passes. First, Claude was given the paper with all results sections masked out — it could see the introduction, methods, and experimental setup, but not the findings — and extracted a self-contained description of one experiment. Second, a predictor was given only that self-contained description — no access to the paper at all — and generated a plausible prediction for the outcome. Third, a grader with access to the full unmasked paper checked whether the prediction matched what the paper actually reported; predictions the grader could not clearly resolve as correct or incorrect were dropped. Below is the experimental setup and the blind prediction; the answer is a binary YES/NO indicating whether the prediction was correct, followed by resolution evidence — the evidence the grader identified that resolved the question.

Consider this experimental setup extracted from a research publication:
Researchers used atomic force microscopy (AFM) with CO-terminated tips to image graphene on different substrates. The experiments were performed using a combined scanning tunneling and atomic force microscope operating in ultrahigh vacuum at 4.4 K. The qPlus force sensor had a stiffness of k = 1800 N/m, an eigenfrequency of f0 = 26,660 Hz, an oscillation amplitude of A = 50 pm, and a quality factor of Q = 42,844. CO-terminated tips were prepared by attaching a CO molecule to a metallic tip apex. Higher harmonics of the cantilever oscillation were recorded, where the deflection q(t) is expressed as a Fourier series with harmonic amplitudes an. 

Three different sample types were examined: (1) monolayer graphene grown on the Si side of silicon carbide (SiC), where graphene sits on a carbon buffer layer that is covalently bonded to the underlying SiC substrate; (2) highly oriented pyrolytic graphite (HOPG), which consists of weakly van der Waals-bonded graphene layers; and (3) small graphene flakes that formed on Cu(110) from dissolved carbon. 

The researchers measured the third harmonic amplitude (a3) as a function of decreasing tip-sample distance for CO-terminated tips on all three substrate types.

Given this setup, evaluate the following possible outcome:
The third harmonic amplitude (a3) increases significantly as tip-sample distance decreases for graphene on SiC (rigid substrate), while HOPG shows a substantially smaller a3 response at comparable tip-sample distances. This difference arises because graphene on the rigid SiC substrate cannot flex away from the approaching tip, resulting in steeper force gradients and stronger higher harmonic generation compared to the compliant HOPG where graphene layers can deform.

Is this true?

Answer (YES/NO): YES